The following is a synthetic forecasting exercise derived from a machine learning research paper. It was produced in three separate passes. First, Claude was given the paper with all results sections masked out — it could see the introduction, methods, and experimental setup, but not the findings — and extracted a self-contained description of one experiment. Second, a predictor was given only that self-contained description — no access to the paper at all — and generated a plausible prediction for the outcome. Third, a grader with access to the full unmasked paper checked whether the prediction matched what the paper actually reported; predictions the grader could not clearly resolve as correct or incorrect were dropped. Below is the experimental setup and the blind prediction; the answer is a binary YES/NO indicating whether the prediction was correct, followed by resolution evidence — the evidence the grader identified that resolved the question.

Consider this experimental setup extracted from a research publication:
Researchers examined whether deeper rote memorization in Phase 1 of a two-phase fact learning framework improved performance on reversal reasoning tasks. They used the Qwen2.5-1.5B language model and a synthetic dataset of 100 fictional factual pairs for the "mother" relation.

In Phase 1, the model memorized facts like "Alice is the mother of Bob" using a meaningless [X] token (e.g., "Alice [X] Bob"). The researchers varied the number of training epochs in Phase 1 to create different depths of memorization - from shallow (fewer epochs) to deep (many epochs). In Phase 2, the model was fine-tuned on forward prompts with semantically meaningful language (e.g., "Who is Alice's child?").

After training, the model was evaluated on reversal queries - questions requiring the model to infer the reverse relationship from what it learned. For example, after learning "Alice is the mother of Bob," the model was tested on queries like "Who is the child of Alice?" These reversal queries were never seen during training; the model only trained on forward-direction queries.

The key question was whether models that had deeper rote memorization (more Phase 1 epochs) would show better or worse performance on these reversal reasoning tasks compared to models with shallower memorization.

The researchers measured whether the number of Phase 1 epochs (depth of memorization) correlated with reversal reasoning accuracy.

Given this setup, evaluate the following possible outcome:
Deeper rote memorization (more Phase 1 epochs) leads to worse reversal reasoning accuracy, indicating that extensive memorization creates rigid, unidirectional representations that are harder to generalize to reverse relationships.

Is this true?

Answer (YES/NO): NO